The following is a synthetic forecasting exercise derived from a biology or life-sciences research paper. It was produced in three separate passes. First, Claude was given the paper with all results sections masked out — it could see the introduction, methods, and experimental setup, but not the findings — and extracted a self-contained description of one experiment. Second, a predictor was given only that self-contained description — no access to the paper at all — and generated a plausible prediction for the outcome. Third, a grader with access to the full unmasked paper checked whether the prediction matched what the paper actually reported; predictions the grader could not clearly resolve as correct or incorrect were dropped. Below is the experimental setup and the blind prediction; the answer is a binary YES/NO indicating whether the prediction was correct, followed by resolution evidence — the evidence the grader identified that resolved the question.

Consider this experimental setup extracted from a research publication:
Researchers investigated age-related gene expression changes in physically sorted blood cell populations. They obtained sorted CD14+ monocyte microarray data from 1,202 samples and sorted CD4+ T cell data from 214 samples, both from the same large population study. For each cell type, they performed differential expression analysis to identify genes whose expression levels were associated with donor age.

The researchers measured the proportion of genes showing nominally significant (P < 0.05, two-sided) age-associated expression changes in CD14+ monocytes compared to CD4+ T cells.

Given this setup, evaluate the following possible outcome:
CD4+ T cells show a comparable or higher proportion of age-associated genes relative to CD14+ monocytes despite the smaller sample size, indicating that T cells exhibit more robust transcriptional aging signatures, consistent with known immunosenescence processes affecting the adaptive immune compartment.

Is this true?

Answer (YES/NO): NO